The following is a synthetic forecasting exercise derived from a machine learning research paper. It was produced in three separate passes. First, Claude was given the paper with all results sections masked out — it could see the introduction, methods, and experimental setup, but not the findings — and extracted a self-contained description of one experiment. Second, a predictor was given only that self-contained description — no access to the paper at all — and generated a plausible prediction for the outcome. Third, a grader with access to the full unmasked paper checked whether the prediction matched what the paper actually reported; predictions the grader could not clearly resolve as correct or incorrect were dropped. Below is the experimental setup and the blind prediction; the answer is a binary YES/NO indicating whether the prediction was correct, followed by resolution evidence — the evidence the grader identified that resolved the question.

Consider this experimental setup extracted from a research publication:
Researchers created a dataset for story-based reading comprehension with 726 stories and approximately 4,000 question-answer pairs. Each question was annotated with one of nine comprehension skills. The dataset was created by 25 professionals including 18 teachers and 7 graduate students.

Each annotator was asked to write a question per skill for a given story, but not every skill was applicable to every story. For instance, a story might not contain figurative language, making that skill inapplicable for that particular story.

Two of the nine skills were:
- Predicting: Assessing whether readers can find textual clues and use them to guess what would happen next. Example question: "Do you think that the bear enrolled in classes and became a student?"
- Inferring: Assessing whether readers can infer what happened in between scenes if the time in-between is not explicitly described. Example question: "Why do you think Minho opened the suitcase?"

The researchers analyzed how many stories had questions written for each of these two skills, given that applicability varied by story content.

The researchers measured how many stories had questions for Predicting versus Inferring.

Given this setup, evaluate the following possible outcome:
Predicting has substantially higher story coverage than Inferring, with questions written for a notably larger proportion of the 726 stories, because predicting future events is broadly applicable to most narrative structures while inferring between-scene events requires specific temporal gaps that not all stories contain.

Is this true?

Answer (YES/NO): NO